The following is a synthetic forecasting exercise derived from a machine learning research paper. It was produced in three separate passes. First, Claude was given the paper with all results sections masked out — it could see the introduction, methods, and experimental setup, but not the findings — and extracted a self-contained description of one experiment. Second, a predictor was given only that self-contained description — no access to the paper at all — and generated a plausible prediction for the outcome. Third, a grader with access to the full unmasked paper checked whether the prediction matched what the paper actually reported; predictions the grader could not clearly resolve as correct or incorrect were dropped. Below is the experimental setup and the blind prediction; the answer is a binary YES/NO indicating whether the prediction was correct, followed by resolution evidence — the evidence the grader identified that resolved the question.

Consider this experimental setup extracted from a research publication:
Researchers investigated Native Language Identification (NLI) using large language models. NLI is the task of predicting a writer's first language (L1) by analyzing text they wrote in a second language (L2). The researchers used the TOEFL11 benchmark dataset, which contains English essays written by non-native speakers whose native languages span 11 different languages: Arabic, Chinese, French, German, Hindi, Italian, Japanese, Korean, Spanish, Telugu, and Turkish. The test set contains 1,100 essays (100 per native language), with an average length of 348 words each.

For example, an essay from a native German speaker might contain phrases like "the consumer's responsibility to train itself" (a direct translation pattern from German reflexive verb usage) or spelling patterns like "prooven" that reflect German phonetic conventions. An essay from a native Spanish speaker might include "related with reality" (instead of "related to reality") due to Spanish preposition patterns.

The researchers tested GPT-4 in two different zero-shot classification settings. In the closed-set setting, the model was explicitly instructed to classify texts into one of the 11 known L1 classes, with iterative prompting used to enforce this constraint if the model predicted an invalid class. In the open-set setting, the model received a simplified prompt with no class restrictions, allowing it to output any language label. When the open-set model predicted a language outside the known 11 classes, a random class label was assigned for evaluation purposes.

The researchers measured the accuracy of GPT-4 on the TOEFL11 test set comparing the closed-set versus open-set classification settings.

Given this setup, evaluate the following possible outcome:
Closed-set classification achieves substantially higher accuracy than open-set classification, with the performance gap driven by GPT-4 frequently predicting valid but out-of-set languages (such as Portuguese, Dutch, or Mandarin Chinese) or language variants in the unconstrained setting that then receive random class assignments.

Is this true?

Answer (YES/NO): NO